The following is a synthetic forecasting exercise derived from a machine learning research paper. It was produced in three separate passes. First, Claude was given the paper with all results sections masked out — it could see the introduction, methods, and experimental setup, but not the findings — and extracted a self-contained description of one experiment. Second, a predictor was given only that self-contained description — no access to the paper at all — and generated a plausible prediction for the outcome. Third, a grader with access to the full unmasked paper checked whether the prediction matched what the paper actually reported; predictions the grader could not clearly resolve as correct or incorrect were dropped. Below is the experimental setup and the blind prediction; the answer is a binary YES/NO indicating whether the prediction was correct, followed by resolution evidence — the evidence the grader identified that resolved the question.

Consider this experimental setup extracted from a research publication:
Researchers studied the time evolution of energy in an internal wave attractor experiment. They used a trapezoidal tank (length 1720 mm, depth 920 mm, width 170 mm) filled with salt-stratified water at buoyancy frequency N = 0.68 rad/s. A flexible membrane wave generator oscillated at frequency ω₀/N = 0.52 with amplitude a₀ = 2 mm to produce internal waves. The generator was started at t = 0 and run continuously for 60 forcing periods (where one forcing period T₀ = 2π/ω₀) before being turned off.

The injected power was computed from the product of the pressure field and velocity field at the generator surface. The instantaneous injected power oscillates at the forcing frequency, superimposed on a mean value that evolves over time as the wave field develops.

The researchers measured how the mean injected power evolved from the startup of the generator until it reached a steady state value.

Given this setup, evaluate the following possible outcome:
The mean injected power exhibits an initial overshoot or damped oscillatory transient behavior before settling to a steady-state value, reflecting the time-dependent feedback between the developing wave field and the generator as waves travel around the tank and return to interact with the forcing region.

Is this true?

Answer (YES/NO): NO